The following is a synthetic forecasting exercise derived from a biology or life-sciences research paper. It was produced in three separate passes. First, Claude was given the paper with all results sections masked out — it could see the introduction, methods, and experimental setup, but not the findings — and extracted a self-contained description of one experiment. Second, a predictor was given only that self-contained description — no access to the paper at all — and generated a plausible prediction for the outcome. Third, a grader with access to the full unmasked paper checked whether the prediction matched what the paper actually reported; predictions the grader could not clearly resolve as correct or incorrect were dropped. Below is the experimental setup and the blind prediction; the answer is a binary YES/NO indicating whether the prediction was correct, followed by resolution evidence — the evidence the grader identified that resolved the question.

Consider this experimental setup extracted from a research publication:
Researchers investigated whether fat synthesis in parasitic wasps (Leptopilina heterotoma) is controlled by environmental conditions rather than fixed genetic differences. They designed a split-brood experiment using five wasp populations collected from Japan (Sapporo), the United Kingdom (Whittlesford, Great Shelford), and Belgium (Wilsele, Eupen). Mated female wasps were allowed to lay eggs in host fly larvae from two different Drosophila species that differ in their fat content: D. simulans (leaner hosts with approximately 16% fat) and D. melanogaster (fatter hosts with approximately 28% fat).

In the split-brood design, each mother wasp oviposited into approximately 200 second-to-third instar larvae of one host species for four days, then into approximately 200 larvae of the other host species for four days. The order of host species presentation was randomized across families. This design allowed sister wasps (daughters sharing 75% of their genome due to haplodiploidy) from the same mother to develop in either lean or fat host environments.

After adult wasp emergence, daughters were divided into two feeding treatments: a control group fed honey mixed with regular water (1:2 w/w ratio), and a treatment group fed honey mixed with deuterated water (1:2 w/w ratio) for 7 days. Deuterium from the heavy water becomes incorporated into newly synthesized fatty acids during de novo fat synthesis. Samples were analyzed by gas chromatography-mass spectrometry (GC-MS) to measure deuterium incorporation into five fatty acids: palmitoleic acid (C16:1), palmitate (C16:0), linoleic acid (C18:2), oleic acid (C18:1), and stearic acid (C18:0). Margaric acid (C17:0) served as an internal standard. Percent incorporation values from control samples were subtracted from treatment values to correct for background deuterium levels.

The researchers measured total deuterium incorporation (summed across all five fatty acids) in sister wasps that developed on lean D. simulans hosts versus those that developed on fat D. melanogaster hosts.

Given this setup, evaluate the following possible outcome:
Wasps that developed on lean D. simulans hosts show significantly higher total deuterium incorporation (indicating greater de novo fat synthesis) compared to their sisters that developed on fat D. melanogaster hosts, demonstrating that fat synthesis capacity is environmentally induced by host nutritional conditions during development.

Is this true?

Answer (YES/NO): YES